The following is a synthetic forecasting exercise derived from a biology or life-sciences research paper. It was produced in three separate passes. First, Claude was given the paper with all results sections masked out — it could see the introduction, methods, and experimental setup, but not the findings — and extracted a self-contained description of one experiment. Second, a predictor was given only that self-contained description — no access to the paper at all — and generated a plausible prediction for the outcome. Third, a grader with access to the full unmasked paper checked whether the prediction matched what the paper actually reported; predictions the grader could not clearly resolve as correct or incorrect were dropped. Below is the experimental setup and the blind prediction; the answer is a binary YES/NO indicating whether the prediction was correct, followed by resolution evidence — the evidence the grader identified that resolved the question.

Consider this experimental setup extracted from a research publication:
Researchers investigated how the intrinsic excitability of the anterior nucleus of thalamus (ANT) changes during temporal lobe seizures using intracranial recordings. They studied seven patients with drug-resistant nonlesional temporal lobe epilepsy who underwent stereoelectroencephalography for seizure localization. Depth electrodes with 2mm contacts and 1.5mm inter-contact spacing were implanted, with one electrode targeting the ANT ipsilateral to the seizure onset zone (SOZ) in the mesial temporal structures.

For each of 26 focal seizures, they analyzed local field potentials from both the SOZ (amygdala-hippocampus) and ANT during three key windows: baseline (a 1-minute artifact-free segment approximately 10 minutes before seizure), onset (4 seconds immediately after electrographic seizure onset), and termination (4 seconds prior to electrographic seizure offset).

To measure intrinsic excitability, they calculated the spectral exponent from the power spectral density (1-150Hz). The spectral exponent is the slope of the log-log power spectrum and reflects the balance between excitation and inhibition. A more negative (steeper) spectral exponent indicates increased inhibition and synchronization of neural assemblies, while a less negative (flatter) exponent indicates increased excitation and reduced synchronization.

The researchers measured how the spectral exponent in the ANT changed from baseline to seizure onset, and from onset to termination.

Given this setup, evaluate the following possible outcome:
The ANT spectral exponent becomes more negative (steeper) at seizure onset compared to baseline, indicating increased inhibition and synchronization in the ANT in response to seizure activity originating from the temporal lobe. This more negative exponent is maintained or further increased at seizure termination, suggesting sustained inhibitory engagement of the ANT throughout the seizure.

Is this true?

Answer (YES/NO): NO